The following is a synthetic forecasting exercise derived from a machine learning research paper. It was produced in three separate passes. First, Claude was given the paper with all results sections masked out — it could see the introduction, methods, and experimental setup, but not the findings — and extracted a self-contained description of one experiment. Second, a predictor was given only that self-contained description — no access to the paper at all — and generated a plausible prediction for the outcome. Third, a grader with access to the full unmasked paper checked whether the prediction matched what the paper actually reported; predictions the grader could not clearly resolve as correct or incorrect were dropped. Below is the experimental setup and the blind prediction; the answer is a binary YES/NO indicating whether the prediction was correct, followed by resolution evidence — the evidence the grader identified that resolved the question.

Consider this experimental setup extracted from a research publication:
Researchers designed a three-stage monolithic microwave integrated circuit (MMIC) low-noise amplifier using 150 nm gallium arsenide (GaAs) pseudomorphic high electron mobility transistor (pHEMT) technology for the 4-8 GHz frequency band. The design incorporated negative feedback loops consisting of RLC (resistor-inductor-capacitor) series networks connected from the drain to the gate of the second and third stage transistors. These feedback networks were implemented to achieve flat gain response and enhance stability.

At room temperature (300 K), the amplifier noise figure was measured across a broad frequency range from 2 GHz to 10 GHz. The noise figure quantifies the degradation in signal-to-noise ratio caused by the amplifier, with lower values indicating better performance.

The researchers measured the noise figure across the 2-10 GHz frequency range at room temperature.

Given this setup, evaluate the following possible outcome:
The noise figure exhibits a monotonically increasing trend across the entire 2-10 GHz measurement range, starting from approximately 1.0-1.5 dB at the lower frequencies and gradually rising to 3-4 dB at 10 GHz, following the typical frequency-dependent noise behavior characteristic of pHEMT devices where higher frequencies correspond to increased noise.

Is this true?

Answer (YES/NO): NO